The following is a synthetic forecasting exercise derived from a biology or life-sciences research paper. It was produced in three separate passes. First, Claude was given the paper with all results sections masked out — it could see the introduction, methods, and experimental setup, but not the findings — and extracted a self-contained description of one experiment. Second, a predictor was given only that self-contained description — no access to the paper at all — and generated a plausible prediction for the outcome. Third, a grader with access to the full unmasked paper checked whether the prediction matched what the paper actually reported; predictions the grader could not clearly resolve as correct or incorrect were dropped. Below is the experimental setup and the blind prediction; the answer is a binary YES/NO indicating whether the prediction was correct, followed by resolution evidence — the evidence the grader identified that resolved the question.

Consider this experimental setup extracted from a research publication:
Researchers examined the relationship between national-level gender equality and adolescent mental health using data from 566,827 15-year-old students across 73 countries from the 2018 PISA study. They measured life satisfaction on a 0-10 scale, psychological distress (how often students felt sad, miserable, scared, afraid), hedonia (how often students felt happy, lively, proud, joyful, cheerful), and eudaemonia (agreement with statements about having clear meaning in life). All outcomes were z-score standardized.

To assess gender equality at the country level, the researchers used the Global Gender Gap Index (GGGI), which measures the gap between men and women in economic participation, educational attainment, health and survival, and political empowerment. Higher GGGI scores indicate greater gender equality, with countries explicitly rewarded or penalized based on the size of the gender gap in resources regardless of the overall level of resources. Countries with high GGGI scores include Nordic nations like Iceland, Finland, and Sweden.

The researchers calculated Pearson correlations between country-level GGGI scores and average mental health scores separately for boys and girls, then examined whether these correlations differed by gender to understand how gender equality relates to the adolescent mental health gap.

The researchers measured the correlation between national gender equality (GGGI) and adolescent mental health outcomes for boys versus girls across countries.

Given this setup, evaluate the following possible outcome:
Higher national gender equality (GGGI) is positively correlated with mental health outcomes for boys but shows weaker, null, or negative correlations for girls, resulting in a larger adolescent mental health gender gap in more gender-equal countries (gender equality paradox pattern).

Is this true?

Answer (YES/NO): YES